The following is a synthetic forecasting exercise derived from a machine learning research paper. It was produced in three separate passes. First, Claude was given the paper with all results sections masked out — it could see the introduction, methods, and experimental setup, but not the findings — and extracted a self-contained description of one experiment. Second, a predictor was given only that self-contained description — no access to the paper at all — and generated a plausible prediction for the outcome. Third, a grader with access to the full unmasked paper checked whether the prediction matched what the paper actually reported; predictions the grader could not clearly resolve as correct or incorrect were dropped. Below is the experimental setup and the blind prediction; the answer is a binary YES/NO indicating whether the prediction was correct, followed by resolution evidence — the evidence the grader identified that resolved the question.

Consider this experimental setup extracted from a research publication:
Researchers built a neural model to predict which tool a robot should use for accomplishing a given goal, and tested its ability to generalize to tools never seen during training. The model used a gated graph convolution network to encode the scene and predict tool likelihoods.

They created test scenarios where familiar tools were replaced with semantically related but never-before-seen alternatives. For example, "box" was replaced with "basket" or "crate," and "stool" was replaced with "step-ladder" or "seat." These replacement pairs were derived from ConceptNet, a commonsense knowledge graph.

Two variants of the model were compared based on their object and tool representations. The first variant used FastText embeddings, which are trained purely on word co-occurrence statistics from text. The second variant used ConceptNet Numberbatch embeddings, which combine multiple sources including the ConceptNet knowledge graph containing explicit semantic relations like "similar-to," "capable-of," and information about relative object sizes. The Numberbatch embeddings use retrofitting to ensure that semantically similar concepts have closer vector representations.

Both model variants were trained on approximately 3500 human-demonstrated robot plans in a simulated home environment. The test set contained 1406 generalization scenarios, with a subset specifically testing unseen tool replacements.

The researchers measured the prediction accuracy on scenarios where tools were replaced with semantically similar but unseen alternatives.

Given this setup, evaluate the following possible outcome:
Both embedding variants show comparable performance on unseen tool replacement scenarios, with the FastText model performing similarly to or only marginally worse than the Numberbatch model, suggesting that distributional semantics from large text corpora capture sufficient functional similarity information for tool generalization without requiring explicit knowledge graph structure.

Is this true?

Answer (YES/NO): NO